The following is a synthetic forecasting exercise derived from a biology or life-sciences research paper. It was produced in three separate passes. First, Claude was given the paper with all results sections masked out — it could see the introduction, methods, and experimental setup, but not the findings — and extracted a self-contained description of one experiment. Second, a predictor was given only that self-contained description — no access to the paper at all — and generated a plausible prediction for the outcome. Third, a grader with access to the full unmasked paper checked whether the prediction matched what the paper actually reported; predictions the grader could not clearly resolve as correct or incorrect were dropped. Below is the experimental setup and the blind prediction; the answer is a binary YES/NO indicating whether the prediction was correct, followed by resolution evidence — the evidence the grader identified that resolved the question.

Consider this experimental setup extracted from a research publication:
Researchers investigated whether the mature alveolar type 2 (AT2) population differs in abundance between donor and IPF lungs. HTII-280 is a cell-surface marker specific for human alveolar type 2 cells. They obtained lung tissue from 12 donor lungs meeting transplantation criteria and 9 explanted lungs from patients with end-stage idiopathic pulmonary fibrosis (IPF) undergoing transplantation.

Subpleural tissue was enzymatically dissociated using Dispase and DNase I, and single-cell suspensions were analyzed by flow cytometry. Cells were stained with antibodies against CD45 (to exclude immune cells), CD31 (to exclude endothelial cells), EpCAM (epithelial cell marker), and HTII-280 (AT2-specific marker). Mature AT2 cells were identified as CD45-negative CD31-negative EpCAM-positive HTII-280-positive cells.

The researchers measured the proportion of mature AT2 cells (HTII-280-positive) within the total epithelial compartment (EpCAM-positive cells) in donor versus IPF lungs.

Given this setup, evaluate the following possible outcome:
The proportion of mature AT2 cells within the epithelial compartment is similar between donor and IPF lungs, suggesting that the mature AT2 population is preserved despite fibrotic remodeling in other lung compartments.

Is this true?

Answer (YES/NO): NO